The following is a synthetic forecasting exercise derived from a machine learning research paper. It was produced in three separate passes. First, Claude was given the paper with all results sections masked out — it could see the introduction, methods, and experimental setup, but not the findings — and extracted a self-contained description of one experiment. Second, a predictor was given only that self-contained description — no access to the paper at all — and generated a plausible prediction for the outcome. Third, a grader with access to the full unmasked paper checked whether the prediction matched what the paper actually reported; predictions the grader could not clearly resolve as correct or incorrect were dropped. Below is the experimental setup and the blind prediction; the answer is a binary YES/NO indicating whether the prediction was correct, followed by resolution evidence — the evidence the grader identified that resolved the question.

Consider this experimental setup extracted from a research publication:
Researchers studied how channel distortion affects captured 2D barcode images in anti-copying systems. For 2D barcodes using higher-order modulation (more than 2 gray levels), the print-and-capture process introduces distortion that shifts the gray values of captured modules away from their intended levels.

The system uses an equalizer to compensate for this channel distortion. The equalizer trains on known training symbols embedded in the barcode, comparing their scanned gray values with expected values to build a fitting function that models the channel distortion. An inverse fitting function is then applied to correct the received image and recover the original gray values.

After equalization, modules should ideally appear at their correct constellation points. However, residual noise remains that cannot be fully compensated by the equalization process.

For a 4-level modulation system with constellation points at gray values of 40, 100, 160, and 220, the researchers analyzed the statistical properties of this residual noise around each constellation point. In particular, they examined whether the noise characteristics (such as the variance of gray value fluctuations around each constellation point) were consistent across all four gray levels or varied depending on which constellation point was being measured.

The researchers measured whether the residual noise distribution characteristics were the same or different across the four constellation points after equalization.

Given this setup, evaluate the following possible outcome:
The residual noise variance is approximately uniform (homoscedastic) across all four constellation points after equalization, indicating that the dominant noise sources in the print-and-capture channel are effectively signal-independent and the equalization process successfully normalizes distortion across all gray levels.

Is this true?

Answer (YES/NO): NO